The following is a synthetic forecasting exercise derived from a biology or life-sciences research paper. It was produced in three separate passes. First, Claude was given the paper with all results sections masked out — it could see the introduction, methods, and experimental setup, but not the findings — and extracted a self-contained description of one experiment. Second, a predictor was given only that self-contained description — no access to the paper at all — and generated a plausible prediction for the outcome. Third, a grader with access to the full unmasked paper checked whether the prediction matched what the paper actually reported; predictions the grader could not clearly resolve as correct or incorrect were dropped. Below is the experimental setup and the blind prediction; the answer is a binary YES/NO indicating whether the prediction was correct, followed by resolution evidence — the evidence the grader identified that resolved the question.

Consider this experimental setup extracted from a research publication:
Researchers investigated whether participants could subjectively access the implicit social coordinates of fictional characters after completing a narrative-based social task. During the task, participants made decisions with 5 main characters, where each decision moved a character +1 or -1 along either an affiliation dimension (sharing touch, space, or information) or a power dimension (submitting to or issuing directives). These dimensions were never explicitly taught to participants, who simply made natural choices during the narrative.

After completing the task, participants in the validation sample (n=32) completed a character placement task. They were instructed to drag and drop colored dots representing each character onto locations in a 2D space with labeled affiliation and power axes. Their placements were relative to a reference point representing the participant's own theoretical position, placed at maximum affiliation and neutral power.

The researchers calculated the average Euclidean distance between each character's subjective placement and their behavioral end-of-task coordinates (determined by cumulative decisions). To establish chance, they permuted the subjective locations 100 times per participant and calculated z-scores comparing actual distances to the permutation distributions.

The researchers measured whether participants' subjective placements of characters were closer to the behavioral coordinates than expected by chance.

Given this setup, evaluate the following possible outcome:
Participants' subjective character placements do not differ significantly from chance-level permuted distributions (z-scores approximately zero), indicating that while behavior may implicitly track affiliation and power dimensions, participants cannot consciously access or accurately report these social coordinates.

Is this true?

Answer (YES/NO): NO